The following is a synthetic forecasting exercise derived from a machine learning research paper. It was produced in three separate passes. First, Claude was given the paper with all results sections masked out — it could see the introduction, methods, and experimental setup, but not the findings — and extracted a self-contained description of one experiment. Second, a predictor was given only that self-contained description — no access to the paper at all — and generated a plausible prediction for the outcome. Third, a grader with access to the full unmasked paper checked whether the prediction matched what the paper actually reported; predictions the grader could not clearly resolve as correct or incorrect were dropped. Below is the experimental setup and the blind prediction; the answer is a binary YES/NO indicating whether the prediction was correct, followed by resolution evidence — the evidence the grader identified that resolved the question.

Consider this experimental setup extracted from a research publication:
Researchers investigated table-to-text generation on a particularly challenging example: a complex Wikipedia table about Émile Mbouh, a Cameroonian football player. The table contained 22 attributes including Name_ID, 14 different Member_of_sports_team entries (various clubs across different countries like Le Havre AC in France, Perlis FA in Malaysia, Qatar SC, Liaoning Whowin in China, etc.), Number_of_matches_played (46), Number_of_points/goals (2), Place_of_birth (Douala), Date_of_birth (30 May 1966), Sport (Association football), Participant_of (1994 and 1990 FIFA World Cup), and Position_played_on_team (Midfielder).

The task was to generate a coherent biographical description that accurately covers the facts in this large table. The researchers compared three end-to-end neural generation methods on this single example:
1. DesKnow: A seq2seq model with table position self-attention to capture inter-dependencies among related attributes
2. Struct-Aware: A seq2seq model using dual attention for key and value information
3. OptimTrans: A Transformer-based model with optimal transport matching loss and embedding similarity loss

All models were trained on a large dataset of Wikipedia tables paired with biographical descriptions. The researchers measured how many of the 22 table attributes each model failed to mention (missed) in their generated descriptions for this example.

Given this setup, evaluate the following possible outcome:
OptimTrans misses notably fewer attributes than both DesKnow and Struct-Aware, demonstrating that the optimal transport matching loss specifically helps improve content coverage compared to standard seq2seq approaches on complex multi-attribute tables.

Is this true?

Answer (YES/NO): YES